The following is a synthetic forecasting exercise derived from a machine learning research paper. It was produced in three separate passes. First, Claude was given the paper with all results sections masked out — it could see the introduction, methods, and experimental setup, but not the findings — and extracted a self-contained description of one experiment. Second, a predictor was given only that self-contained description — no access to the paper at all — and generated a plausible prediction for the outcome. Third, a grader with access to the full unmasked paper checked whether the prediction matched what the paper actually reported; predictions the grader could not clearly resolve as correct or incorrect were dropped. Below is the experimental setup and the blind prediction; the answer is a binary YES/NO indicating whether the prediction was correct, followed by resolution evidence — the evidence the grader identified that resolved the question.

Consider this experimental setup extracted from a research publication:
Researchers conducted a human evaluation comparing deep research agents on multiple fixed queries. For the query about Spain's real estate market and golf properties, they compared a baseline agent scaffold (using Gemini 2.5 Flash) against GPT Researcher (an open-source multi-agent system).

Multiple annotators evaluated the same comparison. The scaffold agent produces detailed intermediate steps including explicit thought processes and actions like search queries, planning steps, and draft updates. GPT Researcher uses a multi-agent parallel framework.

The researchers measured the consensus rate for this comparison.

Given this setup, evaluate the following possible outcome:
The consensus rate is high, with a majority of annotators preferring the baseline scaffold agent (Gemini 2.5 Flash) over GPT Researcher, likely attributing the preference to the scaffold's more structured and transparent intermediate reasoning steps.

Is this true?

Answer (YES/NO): NO